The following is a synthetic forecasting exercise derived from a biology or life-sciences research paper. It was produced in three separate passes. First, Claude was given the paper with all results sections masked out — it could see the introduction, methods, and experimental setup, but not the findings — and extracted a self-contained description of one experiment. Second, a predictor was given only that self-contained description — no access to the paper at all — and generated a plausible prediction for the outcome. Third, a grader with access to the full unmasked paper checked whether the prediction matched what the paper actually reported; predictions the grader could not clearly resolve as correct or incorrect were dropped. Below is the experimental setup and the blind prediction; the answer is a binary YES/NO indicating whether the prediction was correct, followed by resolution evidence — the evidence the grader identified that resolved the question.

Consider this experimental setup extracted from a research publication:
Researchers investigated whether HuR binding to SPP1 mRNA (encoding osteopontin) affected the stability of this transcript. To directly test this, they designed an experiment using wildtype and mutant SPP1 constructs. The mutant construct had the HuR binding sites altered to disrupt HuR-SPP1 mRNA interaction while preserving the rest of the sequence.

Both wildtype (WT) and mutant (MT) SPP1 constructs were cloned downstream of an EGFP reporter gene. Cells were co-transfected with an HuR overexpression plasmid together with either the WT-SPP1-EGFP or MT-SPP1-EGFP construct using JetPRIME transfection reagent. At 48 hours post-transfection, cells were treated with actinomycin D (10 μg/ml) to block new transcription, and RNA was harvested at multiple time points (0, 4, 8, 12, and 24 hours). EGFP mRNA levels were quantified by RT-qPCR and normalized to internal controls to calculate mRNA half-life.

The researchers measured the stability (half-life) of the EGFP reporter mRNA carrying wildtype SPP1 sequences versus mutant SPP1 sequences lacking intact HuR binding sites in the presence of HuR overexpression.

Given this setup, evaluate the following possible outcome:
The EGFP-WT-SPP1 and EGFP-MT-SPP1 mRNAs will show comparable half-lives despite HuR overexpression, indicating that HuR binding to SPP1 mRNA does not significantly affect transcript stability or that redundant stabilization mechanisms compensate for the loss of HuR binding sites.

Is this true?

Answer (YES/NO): NO